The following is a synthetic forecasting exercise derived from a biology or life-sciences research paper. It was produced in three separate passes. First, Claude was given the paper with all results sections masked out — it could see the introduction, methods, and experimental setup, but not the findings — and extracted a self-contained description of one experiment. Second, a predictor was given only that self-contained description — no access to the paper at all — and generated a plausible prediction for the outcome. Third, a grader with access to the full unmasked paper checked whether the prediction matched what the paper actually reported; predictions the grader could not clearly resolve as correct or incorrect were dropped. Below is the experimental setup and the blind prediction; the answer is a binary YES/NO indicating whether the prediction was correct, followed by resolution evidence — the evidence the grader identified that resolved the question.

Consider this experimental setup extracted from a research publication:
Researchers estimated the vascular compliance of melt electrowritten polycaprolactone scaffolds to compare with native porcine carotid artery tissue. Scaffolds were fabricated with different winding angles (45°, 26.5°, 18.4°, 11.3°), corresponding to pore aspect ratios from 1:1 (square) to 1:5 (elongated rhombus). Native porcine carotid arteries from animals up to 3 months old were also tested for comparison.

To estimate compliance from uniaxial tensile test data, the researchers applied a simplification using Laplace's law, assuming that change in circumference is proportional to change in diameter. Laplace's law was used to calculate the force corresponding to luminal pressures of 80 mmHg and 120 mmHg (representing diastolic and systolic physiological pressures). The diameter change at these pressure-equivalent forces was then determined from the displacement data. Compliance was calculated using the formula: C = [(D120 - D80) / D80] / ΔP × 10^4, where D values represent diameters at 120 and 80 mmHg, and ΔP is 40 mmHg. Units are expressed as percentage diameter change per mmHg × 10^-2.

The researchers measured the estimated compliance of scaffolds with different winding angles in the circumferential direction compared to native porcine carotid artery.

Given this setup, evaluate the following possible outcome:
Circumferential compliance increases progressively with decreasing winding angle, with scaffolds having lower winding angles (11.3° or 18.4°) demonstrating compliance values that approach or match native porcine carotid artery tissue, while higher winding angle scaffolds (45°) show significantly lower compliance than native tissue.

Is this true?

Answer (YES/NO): NO